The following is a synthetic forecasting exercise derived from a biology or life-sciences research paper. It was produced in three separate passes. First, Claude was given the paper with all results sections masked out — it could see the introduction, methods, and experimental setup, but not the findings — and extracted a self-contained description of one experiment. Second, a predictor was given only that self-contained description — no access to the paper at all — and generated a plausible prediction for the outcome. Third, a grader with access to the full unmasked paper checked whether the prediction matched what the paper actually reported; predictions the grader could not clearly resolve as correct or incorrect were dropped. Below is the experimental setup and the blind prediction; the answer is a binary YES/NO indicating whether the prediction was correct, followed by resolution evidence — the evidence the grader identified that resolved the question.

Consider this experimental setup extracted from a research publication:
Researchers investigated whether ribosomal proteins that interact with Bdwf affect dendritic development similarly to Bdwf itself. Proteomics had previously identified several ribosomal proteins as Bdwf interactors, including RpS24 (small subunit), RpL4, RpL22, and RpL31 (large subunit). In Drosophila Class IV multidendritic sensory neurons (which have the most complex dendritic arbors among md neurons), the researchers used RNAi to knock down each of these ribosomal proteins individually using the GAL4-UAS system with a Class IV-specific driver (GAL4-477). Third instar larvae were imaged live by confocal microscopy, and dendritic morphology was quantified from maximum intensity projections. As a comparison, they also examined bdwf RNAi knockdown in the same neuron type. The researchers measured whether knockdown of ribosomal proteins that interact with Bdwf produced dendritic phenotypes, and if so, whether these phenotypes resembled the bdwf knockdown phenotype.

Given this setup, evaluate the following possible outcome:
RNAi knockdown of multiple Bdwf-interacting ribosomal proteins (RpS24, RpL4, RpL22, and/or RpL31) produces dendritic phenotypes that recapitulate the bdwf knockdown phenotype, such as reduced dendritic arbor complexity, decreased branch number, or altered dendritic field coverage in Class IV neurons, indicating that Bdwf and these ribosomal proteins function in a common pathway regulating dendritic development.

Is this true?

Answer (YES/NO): YES